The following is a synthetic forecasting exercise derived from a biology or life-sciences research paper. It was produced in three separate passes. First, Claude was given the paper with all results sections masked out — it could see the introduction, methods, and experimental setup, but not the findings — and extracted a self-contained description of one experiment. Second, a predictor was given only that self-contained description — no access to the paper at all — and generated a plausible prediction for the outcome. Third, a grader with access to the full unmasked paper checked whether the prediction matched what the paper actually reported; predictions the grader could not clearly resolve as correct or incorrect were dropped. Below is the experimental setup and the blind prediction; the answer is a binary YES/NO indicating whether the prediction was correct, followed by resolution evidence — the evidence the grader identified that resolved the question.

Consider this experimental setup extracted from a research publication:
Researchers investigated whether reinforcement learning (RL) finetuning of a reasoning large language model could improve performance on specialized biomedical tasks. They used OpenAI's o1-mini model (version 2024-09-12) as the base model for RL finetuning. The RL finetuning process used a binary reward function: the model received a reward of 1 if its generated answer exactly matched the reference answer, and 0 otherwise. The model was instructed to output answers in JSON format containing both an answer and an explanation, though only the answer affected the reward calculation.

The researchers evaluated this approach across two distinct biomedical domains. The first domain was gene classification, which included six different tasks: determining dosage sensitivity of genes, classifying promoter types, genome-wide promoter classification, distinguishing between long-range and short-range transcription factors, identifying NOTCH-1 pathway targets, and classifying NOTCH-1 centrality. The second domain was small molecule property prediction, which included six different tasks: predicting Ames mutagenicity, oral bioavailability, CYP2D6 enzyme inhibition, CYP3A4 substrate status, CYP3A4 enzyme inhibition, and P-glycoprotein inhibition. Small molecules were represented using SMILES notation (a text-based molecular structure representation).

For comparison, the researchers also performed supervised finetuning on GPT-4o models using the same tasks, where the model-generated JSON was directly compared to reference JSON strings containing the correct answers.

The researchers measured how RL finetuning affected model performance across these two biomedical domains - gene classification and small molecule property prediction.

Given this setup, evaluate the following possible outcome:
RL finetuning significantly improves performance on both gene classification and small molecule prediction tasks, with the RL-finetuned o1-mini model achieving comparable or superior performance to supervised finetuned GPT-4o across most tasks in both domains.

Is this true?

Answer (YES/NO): NO